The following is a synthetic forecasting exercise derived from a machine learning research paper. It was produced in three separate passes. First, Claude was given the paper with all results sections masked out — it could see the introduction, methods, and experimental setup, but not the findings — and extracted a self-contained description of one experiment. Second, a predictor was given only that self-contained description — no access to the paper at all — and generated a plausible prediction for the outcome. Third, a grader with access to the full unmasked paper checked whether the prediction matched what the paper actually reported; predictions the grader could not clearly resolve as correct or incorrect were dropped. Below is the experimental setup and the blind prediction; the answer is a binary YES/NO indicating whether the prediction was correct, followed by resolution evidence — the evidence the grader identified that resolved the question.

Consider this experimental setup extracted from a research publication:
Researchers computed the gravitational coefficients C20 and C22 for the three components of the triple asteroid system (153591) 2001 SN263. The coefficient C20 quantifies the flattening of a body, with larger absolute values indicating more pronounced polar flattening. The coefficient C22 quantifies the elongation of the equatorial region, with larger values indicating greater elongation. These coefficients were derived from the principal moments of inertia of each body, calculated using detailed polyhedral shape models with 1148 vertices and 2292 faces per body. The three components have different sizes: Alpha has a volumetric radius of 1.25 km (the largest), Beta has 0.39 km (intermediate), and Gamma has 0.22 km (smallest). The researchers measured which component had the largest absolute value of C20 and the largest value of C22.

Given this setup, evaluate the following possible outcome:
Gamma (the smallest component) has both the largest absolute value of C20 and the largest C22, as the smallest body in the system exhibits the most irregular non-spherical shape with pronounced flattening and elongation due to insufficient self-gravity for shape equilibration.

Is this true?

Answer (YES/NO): NO